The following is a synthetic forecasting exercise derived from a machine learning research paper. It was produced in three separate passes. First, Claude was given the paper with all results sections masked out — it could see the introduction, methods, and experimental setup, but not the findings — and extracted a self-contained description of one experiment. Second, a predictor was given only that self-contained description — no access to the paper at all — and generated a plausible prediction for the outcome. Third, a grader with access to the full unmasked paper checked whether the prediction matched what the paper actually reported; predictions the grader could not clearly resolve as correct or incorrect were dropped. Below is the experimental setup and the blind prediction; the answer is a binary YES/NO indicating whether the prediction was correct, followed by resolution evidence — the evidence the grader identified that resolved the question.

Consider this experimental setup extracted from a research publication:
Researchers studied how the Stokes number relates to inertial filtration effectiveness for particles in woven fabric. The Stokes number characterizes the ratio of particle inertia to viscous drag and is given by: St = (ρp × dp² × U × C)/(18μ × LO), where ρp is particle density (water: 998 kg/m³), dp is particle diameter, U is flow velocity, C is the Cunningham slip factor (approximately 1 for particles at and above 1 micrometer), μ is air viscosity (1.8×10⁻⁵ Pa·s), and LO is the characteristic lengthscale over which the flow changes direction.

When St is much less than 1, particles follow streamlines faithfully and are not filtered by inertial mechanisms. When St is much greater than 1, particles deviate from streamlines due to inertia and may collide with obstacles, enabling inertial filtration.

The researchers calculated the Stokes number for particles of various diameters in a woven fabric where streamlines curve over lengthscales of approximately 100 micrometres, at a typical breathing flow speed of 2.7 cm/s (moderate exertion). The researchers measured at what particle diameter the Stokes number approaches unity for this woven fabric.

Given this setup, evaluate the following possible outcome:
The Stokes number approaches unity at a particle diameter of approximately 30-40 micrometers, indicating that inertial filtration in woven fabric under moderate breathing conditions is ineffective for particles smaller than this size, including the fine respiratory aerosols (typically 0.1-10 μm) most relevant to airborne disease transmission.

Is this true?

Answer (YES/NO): YES